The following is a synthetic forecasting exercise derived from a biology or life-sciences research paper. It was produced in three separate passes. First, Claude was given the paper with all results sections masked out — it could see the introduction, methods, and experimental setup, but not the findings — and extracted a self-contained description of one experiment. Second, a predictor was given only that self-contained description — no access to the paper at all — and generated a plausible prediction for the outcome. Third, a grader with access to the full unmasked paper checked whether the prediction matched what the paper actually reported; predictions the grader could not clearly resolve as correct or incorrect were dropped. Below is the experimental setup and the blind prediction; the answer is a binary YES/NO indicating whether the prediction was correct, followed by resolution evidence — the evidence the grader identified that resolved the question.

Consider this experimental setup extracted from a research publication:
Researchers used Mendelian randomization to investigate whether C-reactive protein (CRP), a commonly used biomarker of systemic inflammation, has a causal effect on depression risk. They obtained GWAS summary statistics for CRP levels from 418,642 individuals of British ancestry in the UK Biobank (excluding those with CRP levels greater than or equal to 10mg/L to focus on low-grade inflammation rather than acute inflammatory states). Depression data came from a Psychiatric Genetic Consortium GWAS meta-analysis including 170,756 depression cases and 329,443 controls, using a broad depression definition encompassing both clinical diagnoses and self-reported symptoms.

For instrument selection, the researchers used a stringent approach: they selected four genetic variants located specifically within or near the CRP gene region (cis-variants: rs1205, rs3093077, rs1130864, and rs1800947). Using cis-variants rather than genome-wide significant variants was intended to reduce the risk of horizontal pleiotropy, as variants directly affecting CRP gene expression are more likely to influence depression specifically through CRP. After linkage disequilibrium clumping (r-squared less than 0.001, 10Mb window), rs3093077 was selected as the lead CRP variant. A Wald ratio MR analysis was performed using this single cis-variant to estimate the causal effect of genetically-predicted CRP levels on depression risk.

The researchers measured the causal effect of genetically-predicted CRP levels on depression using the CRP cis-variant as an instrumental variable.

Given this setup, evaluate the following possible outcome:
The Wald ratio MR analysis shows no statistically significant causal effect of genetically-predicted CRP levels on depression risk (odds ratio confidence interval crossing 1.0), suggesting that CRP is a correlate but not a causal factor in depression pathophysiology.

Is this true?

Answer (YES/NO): YES